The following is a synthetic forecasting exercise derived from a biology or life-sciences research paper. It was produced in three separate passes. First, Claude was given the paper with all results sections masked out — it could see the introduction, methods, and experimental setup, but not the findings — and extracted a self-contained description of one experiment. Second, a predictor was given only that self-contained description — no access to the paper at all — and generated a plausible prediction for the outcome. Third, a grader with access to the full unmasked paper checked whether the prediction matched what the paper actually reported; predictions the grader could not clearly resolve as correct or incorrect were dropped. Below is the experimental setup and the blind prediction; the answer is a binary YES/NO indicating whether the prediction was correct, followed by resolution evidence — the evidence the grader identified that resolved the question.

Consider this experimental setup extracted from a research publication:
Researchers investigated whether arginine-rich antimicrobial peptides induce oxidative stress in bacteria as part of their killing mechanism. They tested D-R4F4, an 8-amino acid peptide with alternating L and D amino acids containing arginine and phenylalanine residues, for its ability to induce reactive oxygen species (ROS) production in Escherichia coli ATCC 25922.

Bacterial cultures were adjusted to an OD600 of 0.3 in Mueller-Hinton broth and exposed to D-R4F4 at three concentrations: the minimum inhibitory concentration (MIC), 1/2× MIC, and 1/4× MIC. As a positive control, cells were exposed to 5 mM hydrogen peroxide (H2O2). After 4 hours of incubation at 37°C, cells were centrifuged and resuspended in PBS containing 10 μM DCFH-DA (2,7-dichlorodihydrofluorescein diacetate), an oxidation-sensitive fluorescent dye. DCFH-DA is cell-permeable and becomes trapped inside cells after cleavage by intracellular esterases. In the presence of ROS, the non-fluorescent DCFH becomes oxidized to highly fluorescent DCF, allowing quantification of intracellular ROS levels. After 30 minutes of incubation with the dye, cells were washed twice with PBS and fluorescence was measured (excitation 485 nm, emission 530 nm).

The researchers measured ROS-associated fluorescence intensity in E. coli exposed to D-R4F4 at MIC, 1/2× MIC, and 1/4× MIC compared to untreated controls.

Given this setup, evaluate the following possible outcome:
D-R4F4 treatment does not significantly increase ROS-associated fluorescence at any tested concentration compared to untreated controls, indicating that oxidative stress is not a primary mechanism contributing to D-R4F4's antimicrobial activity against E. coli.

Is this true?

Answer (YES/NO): NO